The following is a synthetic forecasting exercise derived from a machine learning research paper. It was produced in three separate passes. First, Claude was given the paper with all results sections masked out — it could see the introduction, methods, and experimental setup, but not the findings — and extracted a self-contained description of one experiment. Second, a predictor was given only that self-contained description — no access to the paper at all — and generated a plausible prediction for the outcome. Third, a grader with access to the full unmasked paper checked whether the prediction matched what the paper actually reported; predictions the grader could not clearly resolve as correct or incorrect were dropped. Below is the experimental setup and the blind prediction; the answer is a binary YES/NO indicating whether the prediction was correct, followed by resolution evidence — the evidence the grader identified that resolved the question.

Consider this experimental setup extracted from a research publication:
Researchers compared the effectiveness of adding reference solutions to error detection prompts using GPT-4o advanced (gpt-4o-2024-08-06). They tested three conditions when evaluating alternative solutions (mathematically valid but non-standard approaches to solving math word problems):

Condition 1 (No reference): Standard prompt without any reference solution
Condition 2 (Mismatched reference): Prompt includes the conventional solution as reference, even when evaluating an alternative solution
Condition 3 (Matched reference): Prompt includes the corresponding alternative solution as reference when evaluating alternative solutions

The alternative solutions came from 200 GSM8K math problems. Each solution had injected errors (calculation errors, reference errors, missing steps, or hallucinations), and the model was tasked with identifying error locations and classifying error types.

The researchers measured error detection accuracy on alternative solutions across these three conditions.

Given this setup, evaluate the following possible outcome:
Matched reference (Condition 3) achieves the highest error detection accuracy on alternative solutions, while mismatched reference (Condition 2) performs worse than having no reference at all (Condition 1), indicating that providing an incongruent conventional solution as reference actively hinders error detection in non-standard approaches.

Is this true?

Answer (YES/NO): NO